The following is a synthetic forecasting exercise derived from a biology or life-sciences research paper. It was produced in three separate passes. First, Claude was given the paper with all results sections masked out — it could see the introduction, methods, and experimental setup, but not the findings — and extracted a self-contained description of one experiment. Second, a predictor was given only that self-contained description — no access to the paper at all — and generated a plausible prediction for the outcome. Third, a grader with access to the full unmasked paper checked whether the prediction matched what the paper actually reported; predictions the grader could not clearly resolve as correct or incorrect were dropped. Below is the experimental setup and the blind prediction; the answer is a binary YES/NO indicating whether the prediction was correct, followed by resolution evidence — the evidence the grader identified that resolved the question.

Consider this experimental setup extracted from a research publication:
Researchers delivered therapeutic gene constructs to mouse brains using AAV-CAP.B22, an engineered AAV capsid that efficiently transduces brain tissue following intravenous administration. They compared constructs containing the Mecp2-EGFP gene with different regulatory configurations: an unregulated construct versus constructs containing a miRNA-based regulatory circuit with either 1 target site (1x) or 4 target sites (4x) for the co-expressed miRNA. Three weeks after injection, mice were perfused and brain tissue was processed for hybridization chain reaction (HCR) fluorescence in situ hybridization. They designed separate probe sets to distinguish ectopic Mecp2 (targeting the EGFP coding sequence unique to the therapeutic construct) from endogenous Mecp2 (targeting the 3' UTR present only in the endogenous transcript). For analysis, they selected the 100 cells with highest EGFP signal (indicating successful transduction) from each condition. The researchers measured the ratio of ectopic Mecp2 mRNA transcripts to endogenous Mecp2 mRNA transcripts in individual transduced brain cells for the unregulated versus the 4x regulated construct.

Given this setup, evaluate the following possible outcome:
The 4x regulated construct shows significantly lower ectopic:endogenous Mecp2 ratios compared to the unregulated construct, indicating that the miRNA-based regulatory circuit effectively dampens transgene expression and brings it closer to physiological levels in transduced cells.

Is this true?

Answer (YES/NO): YES